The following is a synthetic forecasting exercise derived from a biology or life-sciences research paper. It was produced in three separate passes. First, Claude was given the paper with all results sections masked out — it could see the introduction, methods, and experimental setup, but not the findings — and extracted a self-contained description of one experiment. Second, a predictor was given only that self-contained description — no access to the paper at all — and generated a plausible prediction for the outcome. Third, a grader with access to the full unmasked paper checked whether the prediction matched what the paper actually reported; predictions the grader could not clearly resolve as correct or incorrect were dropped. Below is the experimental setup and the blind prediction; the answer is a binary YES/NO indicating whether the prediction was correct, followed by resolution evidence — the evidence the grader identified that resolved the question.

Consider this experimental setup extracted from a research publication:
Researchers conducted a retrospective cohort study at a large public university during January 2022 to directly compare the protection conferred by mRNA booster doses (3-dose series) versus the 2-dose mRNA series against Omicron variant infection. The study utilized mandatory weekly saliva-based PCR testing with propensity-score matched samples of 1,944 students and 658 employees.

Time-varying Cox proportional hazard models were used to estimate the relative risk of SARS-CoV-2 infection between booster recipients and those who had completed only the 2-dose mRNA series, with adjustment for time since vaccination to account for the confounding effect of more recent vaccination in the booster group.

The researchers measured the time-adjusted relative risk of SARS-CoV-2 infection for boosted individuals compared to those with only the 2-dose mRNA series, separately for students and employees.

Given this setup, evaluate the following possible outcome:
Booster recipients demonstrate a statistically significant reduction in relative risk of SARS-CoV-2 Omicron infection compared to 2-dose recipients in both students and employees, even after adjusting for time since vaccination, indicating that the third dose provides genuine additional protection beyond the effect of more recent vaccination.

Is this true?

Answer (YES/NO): NO